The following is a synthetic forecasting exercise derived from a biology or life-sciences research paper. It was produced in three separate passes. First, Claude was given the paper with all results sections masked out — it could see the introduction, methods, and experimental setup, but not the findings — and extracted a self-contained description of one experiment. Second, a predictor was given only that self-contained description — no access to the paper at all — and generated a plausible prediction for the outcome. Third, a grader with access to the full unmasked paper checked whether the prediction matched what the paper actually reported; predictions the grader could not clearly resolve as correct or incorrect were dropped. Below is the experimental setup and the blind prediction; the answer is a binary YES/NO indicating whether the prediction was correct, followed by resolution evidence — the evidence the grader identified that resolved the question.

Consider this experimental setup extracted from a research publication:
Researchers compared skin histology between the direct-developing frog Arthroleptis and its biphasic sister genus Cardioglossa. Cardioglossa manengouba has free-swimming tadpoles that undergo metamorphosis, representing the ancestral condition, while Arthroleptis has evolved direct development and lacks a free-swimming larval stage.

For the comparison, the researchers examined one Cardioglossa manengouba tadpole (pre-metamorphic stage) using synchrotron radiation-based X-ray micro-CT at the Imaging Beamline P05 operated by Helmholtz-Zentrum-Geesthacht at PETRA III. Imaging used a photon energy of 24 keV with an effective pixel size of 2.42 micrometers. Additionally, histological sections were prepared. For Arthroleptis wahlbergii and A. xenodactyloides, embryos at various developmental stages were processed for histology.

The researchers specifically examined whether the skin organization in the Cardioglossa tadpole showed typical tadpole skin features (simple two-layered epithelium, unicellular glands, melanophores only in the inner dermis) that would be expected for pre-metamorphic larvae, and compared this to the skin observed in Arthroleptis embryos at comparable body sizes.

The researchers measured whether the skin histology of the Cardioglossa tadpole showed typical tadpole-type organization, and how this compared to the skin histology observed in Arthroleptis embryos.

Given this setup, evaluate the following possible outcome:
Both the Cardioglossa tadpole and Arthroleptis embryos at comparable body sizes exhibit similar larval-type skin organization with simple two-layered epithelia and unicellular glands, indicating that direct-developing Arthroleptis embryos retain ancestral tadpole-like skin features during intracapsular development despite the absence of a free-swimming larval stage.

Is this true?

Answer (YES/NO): NO